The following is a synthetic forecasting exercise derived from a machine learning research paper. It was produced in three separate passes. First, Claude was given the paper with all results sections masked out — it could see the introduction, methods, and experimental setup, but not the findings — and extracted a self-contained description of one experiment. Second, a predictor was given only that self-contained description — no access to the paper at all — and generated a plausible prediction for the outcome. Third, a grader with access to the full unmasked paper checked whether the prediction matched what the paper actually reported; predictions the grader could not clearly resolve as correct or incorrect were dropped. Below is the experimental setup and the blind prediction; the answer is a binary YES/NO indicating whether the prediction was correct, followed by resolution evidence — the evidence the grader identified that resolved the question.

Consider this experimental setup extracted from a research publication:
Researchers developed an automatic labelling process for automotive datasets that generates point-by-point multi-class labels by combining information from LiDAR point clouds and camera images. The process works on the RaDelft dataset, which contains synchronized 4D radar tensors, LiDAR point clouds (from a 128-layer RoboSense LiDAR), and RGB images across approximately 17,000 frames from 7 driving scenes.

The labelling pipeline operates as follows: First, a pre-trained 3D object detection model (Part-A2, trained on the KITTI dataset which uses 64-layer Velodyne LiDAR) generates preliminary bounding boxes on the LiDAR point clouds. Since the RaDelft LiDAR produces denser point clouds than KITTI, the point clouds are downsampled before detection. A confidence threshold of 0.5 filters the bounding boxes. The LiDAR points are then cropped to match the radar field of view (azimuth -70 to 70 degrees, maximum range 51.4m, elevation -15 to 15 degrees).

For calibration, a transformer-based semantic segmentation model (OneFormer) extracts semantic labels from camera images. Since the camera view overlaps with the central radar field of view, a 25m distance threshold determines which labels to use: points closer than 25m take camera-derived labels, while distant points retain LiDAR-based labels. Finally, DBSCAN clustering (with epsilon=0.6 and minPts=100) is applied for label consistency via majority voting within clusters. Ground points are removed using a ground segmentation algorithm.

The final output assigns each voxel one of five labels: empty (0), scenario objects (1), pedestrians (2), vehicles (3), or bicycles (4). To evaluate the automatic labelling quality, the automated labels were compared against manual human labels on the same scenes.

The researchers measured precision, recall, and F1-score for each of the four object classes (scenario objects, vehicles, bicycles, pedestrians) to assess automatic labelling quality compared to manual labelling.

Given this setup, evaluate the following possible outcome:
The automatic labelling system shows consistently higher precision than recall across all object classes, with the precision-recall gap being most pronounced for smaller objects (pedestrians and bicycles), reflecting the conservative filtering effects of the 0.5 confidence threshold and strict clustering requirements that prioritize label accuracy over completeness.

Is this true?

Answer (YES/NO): NO